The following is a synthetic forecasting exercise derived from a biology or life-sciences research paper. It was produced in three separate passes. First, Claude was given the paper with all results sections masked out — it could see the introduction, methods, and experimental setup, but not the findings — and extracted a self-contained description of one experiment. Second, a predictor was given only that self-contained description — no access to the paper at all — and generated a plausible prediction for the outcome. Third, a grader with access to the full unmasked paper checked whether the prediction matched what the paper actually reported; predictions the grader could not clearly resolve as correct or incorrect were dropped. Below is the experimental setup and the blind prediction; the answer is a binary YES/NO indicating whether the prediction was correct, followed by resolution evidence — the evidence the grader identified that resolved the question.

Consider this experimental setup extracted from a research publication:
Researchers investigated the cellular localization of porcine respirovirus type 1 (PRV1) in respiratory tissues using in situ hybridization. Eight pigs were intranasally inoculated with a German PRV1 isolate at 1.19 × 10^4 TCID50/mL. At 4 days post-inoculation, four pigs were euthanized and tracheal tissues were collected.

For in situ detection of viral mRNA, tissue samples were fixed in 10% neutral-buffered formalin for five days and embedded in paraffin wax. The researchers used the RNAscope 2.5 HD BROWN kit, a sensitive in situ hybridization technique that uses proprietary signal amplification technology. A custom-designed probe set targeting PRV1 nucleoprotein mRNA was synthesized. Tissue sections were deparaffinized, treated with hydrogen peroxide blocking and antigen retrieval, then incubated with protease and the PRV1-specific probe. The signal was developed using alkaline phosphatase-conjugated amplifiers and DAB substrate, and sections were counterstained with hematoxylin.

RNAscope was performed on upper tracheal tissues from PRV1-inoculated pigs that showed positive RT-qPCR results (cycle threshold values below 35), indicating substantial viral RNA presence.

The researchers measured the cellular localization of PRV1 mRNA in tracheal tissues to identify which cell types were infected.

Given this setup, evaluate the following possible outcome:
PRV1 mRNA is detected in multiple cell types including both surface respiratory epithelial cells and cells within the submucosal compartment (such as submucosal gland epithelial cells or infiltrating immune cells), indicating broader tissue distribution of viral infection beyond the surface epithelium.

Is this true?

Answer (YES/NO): NO